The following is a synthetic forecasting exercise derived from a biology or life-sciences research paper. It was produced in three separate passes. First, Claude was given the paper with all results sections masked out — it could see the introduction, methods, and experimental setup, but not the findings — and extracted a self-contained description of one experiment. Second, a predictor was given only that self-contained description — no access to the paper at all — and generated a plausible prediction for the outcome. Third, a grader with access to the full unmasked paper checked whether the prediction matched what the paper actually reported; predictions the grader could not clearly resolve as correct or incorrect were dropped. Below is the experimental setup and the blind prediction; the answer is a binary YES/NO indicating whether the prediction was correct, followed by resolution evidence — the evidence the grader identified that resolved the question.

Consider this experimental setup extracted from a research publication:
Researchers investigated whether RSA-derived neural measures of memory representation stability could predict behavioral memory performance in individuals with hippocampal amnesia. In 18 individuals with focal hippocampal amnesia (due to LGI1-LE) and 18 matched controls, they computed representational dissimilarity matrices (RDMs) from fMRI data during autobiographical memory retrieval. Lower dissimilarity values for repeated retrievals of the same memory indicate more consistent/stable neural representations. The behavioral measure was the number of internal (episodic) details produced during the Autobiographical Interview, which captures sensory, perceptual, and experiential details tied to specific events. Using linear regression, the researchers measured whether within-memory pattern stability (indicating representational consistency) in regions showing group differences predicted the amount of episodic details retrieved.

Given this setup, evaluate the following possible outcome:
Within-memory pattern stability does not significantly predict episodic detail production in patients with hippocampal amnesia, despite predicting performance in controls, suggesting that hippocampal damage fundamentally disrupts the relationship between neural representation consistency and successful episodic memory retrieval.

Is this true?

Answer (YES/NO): NO